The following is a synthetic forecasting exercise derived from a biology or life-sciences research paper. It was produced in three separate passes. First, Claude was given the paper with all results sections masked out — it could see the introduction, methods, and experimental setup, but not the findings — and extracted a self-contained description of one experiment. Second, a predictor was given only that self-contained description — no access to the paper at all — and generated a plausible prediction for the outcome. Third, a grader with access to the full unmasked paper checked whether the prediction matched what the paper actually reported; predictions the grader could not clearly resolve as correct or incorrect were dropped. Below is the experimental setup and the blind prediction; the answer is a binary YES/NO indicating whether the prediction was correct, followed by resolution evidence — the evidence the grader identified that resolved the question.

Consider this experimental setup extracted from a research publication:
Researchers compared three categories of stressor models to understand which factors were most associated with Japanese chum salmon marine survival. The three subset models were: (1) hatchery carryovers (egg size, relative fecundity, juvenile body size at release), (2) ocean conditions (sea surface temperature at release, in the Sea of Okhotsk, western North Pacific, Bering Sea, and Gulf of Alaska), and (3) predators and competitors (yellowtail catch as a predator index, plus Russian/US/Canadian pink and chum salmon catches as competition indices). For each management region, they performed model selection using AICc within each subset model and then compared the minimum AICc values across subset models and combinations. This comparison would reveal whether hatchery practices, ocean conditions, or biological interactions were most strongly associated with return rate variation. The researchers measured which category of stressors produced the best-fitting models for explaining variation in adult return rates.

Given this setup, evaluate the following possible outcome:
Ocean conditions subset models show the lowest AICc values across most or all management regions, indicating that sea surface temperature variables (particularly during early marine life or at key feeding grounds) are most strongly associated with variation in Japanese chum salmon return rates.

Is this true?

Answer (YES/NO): NO